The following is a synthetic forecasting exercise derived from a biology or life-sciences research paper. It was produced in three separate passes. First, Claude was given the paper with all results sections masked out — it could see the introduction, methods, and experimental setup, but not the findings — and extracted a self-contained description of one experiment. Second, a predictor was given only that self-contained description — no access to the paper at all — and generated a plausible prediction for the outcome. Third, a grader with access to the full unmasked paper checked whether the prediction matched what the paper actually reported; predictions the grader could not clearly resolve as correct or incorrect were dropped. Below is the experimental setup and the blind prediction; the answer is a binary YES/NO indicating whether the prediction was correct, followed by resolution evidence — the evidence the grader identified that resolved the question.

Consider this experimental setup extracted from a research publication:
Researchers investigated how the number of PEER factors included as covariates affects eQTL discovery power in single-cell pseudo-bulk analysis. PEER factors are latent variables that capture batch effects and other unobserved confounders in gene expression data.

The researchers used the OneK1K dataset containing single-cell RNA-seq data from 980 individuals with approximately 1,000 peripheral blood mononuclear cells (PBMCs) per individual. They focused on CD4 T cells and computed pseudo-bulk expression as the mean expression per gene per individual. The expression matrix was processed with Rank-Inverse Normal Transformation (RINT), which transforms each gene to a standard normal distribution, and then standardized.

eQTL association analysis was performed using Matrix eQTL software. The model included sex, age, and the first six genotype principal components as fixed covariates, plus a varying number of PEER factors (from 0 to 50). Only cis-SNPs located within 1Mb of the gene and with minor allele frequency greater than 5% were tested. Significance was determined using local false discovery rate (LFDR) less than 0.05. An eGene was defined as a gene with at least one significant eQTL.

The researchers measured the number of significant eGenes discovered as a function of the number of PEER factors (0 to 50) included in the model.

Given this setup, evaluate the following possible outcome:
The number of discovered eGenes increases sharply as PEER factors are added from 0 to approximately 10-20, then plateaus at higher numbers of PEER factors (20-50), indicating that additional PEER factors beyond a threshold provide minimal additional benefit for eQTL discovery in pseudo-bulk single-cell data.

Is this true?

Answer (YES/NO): NO